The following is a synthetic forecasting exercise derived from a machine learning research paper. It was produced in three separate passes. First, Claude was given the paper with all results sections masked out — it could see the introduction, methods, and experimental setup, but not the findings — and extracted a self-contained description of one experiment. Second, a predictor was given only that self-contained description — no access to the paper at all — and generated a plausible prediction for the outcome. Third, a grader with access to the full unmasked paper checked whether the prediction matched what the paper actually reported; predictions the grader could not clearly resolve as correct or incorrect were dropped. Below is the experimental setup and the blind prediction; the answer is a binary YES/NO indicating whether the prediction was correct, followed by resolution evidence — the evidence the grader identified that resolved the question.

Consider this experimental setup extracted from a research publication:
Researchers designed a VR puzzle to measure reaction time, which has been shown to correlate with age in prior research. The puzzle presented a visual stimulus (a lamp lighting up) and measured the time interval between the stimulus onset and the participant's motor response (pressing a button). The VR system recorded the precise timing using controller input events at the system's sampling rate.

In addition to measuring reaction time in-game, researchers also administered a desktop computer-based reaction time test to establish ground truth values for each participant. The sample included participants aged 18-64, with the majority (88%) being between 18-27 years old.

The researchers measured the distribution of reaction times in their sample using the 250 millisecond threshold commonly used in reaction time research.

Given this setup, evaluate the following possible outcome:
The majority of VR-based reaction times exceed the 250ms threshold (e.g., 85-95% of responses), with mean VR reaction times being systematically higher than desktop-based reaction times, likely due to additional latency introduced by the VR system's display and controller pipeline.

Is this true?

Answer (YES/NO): NO